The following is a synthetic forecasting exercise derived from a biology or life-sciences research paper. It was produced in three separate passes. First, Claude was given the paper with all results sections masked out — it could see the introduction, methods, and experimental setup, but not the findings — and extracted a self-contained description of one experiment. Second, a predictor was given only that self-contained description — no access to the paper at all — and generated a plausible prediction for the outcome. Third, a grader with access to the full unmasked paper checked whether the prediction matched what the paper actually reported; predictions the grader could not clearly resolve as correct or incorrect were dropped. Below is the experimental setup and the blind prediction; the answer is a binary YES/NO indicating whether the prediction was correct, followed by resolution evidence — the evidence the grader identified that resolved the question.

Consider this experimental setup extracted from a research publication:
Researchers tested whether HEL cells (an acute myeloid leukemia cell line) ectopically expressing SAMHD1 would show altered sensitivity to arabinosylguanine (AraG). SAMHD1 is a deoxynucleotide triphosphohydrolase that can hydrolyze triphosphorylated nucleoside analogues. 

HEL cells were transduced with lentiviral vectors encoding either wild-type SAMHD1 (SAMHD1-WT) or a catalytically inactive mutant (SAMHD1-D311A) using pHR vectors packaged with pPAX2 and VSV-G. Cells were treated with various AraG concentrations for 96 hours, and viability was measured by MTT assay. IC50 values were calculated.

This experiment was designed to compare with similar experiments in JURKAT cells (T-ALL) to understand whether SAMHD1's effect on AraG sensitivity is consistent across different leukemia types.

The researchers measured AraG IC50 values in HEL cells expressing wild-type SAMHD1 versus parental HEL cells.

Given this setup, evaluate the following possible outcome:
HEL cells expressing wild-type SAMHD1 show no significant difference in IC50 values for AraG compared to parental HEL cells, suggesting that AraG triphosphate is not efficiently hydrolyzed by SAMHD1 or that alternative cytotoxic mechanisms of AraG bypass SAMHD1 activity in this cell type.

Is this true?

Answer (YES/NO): NO